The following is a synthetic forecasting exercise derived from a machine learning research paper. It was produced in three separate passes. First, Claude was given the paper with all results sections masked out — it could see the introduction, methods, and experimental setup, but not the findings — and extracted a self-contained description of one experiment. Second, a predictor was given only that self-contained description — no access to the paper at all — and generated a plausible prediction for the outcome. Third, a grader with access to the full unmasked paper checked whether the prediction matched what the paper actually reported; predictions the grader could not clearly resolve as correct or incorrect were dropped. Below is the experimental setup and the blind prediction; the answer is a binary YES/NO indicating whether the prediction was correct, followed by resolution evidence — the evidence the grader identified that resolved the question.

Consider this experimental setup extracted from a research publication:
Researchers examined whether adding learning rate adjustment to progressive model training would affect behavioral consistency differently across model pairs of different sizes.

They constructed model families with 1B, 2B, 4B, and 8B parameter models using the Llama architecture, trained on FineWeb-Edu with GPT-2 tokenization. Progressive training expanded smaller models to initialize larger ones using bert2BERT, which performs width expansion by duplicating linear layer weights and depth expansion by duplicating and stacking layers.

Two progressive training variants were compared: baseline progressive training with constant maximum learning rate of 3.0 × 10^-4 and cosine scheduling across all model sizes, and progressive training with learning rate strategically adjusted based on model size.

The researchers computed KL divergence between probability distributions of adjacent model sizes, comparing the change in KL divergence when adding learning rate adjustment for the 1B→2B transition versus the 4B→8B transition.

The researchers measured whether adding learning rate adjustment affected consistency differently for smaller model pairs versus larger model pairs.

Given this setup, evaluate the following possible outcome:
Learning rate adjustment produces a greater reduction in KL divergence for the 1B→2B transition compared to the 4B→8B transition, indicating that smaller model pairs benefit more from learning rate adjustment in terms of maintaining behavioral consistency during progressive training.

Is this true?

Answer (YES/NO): NO